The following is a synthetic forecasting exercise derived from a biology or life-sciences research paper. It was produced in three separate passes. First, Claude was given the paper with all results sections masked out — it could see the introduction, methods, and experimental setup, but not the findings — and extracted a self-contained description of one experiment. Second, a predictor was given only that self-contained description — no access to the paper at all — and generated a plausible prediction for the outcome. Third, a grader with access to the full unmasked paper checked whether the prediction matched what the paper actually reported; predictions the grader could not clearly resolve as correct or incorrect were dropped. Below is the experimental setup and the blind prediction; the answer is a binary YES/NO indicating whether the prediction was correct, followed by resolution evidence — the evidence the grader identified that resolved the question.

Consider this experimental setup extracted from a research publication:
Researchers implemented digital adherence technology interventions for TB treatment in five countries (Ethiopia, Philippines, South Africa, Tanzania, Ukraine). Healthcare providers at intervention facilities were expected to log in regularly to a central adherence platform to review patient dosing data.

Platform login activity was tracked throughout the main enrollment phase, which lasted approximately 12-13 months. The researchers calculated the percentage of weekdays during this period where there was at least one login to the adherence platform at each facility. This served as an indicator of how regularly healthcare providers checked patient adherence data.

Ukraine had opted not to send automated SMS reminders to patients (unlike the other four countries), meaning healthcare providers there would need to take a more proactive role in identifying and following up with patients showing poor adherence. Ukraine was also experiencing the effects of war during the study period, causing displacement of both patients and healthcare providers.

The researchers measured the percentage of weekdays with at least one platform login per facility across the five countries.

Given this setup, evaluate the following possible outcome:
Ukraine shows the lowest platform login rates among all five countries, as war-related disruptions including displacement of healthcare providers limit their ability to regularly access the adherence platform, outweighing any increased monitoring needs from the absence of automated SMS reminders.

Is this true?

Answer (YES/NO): NO